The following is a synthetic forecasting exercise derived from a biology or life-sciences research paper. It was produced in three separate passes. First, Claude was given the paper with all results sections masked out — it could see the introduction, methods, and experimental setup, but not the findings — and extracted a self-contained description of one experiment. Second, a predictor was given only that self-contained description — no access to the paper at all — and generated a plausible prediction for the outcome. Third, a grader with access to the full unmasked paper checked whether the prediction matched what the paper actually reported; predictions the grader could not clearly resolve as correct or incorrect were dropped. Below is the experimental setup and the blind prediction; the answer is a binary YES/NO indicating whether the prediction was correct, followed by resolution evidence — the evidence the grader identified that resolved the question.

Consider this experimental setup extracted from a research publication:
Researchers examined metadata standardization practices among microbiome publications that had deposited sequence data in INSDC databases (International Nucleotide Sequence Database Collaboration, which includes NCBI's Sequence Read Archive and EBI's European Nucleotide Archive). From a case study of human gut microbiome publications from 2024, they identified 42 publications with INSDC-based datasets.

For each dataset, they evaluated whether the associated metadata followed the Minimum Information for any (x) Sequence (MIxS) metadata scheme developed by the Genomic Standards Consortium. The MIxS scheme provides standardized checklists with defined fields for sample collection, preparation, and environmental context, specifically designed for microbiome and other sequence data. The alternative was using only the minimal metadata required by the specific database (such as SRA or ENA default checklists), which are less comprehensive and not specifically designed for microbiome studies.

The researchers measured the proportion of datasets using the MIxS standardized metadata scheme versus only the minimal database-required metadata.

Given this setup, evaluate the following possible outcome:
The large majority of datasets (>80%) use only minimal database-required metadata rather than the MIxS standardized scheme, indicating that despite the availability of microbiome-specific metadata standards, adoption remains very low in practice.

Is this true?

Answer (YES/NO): NO